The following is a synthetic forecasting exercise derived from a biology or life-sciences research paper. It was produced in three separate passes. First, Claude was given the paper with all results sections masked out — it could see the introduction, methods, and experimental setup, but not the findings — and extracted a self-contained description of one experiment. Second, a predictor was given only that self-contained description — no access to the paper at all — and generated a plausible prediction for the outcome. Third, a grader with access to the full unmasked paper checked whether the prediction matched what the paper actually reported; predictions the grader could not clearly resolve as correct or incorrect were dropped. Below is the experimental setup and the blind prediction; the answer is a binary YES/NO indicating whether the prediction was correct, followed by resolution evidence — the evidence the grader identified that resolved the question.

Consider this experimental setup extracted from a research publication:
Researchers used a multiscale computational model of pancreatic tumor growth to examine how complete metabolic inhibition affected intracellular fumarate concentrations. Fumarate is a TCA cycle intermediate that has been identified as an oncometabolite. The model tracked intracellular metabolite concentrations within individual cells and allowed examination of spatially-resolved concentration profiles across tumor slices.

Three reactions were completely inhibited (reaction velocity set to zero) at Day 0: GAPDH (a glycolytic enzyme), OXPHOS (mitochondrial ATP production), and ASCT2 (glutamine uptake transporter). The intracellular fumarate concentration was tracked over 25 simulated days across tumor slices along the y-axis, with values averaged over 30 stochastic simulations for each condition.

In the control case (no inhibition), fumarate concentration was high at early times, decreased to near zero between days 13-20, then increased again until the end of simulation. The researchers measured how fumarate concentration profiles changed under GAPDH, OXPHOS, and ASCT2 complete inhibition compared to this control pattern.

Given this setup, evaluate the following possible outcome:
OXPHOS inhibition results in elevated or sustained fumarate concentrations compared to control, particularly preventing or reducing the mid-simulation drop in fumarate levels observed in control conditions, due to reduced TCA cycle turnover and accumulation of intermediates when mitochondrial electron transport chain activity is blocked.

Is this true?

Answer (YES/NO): NO